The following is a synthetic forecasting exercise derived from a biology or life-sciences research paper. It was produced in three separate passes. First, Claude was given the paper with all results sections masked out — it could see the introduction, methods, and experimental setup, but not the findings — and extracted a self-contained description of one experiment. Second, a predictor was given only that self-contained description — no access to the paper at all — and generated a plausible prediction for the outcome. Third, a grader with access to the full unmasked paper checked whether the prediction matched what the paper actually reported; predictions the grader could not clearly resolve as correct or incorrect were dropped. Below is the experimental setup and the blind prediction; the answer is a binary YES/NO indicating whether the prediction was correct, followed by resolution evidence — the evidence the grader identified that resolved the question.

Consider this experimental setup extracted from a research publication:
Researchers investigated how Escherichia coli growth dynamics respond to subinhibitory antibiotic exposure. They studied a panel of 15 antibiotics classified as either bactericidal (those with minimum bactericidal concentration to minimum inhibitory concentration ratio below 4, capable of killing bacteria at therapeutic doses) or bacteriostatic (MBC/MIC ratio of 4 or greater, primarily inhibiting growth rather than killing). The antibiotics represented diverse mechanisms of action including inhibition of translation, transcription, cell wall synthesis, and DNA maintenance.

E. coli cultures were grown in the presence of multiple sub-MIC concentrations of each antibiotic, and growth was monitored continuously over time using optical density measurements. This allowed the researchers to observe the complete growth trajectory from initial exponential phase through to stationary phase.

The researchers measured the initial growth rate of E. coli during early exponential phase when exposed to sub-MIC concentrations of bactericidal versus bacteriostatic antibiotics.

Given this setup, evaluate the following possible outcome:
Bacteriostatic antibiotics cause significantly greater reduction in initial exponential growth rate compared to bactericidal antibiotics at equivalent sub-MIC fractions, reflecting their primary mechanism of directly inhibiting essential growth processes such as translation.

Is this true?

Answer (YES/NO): NO